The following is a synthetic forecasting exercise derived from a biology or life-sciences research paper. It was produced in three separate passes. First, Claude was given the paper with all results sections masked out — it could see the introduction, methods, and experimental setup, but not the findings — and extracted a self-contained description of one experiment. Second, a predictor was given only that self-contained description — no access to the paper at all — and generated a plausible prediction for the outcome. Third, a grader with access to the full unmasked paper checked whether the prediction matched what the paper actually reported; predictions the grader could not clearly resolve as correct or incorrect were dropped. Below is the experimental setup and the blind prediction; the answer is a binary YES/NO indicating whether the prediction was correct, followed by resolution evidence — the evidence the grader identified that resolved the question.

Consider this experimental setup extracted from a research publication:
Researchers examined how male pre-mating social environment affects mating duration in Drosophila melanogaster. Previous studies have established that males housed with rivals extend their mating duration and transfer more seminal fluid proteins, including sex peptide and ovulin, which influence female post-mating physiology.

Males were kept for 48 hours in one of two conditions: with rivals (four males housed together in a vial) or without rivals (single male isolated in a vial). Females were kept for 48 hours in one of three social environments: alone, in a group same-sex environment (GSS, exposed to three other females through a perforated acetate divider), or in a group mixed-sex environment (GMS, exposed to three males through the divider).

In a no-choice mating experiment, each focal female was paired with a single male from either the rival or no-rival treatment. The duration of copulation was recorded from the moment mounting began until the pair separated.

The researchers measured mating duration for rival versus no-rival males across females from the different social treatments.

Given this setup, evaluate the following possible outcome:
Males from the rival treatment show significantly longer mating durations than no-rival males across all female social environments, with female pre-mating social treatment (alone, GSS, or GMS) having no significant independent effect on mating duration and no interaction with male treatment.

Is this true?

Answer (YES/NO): YES